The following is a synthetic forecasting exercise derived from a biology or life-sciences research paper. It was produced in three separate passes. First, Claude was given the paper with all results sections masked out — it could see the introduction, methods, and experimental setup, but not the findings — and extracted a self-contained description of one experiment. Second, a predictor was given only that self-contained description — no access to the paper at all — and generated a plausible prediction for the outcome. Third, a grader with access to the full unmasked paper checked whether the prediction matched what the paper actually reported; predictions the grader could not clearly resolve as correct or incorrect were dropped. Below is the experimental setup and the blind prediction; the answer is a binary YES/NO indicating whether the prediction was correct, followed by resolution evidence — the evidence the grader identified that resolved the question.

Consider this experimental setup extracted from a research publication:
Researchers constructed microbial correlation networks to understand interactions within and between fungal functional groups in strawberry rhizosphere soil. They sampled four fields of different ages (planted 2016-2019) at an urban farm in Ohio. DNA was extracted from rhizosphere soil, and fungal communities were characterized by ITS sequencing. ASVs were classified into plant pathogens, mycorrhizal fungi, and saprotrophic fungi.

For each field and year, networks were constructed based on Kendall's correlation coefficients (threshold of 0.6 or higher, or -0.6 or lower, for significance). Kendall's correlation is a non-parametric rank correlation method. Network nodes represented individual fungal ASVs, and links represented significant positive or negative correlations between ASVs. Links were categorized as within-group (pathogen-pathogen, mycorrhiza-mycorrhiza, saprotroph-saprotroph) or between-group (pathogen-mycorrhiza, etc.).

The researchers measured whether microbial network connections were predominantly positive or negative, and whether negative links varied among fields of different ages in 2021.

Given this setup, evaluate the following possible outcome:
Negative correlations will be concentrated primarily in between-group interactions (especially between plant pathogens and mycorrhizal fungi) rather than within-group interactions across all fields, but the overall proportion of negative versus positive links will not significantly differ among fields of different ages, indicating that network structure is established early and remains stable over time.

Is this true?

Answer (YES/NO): NO